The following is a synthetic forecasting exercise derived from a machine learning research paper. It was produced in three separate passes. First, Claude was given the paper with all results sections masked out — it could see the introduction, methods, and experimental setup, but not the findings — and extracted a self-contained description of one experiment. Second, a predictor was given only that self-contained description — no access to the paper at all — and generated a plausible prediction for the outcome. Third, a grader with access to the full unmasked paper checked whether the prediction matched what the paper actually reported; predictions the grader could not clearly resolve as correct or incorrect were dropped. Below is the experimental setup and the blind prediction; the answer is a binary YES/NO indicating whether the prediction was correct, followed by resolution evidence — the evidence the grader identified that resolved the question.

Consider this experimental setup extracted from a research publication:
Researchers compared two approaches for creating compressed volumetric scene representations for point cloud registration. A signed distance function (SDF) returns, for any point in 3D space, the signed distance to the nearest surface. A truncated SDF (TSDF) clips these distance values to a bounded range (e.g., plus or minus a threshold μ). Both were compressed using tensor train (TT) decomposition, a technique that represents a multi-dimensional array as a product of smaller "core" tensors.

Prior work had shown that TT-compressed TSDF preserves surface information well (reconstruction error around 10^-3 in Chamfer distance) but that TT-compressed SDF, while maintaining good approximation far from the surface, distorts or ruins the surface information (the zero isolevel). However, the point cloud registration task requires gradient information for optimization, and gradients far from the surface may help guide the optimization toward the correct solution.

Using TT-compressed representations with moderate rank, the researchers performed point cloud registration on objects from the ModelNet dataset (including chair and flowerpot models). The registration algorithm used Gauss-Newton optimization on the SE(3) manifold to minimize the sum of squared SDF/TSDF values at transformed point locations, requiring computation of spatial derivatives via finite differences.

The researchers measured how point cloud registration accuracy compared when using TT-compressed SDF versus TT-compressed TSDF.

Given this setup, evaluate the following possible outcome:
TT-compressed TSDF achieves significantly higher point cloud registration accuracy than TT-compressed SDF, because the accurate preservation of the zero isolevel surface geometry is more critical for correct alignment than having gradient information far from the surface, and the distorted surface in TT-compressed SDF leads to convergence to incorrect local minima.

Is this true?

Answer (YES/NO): NO